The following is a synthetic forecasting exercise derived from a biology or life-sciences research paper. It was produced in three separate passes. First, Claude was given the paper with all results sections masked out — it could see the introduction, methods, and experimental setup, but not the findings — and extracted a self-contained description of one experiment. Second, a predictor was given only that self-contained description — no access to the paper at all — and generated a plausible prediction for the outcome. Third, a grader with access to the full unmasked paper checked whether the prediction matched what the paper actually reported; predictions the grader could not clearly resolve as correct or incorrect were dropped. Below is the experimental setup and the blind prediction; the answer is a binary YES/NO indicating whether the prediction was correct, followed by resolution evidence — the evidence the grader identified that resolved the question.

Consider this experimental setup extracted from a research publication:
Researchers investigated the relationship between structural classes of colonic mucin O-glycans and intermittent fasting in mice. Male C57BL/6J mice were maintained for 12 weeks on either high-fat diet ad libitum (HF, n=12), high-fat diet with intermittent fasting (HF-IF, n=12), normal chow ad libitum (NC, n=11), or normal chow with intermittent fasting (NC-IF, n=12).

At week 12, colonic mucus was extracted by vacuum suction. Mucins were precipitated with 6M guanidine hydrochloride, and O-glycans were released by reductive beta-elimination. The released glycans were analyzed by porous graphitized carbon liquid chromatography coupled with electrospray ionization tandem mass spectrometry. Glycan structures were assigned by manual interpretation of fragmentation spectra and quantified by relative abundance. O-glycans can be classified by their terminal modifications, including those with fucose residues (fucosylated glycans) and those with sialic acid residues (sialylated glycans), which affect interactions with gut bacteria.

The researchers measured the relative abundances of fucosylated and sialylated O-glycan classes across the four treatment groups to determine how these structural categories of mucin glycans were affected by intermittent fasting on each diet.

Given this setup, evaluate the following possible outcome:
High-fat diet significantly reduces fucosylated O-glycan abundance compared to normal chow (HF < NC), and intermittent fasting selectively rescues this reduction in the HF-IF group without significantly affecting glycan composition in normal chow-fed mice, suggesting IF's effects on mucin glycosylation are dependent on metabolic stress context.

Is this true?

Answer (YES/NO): NO